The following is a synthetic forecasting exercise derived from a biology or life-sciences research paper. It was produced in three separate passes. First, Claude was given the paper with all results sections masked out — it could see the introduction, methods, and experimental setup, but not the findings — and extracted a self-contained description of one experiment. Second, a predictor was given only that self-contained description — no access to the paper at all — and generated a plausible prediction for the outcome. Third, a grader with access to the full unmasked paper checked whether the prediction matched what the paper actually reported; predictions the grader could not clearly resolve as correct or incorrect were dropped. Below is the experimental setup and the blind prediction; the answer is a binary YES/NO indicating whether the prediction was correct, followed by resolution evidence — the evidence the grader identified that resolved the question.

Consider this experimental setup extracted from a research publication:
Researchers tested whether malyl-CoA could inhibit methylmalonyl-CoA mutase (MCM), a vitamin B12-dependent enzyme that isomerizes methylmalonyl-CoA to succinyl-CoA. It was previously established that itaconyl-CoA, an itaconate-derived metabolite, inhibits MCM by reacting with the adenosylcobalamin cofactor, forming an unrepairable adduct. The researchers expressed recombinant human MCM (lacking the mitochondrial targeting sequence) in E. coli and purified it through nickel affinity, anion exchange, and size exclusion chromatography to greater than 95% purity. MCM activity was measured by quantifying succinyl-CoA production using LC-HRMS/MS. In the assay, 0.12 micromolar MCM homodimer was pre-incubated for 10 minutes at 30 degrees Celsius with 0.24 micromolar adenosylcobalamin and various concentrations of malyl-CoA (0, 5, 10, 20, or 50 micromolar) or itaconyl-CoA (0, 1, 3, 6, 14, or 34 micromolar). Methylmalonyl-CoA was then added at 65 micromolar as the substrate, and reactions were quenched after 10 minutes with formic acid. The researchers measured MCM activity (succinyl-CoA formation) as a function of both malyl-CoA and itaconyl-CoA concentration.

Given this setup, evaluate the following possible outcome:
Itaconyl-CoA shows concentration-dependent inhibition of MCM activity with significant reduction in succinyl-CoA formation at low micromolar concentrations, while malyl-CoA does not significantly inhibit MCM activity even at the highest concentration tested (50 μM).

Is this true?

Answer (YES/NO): NO